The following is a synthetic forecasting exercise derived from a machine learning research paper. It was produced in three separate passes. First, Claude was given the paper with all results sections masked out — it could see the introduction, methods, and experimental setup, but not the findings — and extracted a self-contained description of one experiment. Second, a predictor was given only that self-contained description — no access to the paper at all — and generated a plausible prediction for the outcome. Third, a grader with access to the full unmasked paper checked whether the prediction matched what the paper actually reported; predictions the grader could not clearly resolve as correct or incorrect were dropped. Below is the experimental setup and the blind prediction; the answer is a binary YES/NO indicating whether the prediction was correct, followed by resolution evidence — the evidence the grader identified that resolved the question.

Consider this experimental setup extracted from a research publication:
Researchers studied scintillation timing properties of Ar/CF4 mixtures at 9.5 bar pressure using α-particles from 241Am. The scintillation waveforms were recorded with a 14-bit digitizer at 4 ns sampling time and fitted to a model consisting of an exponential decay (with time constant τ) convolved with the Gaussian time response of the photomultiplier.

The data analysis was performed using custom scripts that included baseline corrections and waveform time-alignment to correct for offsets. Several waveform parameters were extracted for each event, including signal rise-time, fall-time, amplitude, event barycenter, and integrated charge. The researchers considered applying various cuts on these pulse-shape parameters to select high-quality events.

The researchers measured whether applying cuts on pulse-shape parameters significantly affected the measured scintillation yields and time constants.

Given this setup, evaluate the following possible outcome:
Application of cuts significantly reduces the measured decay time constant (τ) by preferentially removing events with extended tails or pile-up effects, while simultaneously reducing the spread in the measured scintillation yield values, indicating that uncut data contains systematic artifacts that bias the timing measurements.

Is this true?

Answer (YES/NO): NO